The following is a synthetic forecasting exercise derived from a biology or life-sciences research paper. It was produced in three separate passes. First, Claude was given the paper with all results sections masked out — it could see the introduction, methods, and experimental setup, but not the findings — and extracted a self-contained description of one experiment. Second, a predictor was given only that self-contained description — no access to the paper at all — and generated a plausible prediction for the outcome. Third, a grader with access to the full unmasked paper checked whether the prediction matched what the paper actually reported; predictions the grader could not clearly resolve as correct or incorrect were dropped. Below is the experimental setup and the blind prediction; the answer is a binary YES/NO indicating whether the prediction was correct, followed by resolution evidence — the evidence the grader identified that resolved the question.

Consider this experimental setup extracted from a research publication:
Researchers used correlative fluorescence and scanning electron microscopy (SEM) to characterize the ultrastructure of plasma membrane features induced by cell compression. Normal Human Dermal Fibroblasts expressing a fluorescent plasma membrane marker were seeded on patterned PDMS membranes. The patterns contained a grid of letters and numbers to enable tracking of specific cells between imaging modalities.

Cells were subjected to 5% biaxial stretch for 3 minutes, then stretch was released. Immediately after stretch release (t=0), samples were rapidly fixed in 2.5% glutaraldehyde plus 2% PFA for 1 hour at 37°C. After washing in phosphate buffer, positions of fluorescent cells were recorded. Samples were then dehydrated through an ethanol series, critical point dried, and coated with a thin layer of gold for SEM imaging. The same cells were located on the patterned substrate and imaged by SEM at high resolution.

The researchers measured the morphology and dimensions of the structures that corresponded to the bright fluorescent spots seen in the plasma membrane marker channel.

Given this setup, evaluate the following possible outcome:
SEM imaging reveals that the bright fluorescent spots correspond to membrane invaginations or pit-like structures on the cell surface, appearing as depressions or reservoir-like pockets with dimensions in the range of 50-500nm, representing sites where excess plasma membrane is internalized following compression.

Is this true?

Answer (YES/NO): NO